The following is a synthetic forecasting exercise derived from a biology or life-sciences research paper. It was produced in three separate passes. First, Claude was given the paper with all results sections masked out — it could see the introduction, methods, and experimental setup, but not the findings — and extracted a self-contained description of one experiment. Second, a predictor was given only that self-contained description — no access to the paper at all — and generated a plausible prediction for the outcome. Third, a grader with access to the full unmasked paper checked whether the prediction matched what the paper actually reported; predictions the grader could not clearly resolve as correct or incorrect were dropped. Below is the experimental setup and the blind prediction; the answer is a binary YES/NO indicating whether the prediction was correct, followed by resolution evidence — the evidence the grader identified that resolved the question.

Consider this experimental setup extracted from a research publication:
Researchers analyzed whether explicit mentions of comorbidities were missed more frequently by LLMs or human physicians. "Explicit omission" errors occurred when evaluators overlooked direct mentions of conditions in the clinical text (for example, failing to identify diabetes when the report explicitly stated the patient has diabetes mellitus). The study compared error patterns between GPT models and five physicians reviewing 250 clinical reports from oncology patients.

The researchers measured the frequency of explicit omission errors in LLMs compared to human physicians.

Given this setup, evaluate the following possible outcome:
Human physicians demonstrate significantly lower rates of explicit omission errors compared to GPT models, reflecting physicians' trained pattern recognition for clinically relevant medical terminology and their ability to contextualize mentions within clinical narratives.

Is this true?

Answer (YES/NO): NO